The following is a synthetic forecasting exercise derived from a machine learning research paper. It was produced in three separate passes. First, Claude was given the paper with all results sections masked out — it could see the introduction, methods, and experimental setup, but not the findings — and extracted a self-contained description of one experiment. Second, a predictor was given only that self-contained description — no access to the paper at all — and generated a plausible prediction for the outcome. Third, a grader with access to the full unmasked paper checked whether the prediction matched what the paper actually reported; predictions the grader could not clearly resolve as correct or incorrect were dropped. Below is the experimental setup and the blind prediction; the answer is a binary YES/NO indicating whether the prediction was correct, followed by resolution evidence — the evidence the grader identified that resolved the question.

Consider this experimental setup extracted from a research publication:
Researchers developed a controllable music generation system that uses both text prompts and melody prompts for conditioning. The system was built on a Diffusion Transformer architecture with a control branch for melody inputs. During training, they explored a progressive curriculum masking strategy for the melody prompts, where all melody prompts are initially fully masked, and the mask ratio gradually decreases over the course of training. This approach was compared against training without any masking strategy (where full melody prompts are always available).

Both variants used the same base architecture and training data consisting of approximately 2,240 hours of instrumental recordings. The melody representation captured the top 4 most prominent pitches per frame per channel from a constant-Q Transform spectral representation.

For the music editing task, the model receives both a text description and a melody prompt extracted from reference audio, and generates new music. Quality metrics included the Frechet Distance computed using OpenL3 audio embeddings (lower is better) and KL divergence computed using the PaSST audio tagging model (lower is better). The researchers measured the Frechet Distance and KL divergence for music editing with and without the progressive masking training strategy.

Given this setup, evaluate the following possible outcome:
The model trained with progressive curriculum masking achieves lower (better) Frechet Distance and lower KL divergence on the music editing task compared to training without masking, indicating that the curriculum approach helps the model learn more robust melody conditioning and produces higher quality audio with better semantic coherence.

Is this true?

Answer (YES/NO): NO